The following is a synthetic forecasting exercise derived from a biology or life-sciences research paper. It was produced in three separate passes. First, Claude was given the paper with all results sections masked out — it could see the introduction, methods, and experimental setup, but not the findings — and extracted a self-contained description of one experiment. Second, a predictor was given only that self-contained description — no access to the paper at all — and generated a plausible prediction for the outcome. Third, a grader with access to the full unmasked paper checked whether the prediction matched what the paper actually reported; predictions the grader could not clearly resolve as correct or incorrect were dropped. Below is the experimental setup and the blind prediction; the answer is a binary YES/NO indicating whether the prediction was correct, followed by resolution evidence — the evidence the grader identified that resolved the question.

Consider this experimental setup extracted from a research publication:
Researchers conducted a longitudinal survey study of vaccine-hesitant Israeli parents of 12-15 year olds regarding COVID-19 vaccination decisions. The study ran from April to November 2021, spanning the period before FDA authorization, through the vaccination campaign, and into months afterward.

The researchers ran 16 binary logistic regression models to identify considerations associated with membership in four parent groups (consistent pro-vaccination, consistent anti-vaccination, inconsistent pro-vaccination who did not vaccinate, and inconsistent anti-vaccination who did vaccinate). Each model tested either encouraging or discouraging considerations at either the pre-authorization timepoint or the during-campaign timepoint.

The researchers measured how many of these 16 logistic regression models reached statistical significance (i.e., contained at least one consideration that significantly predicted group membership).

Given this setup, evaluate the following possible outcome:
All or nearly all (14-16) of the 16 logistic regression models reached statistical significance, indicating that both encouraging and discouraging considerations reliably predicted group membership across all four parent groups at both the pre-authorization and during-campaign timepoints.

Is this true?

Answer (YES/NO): NO